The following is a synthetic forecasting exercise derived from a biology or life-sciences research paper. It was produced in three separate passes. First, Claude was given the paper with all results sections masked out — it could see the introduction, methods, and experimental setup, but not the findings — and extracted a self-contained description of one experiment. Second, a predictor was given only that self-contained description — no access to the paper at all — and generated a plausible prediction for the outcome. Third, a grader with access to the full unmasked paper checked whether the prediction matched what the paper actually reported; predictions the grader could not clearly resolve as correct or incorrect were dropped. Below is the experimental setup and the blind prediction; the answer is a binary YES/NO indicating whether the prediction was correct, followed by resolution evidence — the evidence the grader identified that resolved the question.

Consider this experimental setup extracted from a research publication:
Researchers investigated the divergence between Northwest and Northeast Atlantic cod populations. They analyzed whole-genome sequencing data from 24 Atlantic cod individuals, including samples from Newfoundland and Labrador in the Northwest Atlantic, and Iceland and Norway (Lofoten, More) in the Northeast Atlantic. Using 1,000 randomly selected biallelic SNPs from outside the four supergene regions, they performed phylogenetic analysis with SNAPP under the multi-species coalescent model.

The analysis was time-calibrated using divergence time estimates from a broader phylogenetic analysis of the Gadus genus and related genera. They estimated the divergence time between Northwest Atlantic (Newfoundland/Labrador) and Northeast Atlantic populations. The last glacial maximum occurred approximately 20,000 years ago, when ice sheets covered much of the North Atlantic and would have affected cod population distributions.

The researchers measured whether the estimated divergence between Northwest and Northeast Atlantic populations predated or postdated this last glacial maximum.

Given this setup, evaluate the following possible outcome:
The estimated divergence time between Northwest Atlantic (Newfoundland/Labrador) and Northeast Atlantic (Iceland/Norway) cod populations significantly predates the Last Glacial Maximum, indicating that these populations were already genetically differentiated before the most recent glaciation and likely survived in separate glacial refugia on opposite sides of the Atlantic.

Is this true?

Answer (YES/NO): YES